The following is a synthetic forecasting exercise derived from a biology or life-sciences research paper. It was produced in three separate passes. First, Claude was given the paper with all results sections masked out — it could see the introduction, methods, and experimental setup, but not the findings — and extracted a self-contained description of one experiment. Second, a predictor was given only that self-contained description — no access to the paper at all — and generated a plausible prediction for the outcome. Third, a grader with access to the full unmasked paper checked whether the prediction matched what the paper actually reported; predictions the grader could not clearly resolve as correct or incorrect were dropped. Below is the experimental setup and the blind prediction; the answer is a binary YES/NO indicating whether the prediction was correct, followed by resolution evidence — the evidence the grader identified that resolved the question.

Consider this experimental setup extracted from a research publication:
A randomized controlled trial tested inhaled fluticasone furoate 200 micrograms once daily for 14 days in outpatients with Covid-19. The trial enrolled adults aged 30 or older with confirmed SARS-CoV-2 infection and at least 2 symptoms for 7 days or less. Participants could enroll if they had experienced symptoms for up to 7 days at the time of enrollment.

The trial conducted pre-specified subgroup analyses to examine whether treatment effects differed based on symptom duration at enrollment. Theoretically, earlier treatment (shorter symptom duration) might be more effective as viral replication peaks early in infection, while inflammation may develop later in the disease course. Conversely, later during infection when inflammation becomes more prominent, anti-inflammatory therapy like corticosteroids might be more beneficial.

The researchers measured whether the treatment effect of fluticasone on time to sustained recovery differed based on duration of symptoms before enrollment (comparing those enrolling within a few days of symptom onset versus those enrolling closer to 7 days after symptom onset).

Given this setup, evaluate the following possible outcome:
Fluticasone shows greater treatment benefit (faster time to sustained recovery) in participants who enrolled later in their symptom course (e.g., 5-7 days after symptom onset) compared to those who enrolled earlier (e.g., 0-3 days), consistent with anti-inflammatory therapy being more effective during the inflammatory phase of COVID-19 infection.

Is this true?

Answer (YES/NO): NO